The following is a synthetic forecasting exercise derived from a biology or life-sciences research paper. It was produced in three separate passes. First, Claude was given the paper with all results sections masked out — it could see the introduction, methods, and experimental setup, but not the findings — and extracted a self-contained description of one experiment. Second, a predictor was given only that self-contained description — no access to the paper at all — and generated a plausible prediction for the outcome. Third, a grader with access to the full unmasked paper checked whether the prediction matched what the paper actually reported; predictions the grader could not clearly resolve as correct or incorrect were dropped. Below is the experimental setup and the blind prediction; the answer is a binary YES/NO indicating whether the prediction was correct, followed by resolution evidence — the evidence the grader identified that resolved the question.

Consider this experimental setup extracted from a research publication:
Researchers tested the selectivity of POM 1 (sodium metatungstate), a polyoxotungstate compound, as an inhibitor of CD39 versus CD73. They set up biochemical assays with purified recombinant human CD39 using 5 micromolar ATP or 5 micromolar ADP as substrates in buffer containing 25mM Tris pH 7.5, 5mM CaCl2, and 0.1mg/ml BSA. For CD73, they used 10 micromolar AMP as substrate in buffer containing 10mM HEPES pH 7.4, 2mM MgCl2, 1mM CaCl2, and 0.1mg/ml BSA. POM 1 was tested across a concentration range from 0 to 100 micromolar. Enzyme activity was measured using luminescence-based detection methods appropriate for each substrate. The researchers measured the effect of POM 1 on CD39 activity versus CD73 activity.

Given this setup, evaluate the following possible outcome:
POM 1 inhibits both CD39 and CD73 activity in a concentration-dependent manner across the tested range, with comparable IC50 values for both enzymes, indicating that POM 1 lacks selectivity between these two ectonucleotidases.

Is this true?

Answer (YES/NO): NO